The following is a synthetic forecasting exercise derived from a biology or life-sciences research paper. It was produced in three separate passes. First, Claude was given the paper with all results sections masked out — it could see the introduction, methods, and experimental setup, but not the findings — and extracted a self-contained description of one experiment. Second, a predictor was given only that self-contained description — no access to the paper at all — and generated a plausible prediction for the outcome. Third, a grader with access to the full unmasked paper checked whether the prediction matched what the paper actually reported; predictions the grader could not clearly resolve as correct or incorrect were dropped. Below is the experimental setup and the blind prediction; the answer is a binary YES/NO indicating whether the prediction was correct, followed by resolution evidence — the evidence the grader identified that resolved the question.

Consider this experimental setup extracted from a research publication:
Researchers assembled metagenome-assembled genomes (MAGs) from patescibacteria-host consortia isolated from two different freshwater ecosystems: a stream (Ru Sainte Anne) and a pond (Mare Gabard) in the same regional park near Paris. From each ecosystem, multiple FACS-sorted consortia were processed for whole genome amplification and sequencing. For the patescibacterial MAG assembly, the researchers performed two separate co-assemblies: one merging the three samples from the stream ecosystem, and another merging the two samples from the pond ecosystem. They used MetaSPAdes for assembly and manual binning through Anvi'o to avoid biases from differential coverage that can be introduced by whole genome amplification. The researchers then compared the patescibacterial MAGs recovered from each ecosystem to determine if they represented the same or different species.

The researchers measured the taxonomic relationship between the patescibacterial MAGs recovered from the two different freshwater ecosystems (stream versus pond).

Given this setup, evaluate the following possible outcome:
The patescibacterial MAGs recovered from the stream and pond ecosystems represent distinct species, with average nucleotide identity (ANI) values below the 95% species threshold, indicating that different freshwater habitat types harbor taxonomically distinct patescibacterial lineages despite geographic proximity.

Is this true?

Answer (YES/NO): NO